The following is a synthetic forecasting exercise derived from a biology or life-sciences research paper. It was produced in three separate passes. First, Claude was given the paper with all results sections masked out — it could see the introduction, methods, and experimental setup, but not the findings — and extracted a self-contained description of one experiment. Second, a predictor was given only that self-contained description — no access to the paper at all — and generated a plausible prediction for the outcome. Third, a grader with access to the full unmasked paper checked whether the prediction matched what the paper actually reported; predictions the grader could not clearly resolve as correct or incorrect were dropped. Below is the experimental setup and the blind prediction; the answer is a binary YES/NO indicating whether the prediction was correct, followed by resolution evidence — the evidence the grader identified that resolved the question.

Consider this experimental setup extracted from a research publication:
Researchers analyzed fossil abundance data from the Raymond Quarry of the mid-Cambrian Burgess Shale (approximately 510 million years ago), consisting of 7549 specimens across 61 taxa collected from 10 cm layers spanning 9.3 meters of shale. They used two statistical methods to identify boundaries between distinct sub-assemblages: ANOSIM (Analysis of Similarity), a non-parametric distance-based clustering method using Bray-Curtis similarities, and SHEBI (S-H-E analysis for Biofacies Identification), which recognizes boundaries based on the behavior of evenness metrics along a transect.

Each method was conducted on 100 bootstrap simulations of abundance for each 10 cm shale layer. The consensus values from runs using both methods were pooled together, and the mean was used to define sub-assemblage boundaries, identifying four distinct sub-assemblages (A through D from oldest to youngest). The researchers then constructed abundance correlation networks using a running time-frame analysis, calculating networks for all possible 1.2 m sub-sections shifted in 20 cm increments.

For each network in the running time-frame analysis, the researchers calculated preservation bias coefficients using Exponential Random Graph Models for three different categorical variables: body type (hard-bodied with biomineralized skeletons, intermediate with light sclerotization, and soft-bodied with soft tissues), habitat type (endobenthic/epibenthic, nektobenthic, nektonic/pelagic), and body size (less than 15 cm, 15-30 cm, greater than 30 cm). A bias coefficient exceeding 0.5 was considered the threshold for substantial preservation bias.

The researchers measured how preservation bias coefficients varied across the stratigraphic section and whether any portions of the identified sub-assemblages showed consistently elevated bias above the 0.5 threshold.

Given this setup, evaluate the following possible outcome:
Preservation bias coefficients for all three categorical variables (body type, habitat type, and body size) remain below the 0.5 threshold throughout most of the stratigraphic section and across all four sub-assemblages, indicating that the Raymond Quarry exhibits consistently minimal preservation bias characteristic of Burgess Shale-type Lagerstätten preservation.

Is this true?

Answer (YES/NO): YES